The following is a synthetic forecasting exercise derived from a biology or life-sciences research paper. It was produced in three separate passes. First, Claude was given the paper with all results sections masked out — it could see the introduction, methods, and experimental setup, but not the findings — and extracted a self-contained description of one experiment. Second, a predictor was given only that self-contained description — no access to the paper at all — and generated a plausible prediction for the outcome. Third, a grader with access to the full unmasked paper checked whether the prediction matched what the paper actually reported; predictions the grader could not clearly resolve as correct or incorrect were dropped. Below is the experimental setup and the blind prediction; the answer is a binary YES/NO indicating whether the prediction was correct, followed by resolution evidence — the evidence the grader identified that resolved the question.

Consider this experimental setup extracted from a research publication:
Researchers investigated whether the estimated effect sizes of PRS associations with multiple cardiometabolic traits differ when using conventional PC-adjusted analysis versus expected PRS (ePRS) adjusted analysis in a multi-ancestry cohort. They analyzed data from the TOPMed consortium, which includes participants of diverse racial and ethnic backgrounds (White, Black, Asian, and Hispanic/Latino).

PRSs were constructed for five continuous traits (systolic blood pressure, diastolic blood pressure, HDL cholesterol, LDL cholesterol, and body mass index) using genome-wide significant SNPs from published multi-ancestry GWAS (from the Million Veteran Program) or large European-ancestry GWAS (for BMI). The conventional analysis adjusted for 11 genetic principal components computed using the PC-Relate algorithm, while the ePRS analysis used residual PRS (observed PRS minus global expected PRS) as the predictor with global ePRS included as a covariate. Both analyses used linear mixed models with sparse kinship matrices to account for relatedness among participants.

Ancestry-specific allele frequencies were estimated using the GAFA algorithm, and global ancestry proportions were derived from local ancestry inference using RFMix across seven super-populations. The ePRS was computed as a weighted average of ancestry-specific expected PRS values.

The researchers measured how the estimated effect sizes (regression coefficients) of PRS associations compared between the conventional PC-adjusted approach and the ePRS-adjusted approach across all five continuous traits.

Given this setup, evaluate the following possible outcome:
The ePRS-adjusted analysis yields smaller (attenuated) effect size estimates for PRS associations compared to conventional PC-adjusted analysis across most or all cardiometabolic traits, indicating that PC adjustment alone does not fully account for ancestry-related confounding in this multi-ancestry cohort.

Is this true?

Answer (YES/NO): NO